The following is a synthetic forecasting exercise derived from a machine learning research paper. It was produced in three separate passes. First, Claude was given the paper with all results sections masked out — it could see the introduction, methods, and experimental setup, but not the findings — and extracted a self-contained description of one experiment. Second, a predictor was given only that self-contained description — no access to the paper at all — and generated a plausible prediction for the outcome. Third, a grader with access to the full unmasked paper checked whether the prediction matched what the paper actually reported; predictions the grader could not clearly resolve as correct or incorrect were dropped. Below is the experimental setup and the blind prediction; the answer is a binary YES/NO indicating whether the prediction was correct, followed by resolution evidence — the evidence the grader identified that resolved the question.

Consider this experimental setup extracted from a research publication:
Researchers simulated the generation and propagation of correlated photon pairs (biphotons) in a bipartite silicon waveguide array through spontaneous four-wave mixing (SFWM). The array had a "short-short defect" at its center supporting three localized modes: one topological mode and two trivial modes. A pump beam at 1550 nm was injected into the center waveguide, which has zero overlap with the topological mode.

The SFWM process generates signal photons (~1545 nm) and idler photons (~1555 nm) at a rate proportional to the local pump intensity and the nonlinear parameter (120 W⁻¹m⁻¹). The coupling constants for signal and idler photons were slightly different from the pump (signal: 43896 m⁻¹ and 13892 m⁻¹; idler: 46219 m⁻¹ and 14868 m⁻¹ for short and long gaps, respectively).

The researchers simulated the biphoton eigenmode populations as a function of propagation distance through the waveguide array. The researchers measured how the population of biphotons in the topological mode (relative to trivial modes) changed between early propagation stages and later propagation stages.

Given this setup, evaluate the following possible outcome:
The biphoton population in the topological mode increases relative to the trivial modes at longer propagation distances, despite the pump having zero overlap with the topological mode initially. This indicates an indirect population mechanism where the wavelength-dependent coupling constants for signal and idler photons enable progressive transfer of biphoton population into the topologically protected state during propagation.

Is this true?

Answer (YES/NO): YES